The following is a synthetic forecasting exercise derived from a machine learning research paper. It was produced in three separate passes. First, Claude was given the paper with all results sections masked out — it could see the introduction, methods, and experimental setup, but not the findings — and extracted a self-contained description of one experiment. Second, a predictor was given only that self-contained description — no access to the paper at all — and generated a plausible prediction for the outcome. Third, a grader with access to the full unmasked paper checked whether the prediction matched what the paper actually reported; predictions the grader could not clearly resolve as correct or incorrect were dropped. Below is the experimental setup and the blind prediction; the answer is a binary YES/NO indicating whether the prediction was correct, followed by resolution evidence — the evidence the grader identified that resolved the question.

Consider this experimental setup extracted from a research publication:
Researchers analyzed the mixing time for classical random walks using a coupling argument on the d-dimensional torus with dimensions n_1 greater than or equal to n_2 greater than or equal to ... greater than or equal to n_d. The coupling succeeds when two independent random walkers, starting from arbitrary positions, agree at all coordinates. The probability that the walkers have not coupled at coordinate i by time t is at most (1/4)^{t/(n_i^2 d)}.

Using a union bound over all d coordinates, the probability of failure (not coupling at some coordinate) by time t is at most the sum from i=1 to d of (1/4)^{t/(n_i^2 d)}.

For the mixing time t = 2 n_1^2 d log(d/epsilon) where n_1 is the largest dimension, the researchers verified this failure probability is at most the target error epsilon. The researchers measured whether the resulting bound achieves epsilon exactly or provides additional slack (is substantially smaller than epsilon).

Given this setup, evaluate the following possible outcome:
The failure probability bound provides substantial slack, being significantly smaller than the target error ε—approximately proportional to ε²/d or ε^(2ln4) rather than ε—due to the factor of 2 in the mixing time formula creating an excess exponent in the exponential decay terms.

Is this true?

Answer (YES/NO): YES